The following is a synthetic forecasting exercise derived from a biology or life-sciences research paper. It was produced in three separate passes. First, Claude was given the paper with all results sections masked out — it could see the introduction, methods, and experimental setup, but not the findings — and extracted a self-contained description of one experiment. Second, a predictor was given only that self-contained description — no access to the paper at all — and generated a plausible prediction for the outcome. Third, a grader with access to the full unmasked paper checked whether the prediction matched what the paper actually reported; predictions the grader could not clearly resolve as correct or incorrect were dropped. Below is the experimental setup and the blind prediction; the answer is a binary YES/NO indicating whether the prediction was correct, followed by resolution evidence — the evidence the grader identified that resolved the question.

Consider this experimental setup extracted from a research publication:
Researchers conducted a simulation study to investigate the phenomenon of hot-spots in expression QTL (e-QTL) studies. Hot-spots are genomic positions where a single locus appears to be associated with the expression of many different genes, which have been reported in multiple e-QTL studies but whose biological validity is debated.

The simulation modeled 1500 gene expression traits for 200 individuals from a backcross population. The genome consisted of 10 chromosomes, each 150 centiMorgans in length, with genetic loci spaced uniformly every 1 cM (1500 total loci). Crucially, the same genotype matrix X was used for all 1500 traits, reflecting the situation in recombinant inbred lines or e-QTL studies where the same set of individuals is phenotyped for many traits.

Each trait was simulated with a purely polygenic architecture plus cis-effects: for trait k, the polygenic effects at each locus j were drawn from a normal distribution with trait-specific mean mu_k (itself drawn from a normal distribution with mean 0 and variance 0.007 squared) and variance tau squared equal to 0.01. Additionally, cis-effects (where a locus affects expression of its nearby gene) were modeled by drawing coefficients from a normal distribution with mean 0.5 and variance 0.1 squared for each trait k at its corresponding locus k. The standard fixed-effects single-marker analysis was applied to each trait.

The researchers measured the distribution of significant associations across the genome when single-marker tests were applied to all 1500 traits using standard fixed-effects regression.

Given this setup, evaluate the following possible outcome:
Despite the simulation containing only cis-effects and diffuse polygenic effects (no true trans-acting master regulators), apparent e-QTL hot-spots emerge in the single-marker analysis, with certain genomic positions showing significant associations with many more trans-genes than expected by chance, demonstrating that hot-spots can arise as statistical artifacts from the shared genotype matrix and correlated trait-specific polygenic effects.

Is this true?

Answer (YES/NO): YES